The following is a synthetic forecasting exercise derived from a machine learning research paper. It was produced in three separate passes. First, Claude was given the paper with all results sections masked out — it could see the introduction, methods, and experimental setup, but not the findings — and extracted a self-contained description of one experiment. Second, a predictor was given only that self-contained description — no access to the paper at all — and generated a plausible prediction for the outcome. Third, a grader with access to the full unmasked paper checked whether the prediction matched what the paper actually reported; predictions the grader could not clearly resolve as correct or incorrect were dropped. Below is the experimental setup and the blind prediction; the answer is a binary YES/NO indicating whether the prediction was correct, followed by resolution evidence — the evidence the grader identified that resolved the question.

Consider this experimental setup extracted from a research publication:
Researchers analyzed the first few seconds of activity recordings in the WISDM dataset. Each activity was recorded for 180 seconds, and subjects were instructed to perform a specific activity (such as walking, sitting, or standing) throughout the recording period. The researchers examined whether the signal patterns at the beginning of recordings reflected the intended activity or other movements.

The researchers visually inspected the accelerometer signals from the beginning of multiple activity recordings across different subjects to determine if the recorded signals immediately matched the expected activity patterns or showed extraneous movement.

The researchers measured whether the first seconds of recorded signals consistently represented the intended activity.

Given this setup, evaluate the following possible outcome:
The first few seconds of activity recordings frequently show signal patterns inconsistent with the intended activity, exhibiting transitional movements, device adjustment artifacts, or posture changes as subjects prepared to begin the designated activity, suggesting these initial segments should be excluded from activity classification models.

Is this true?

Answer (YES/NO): YES